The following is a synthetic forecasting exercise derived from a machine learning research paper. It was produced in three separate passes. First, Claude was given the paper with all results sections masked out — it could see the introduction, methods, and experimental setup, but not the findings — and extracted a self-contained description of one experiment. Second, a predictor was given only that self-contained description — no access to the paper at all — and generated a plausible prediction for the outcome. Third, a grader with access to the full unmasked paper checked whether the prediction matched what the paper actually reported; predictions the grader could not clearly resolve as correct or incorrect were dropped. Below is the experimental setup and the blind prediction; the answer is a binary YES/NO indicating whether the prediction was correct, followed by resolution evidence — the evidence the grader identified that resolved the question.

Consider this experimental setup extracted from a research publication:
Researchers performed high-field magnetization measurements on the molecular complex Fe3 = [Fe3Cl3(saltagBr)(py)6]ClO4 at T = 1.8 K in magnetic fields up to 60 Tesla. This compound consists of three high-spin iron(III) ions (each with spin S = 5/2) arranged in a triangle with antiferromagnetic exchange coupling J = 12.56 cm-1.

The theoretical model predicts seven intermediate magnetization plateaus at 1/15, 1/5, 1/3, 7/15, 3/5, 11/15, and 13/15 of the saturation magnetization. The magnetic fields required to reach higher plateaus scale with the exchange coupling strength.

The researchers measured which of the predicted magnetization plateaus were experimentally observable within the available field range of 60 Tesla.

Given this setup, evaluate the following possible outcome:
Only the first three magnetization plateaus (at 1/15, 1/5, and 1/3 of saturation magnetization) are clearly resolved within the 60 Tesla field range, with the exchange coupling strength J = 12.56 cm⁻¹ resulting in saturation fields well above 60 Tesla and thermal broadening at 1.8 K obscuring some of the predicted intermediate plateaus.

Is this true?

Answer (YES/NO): NO